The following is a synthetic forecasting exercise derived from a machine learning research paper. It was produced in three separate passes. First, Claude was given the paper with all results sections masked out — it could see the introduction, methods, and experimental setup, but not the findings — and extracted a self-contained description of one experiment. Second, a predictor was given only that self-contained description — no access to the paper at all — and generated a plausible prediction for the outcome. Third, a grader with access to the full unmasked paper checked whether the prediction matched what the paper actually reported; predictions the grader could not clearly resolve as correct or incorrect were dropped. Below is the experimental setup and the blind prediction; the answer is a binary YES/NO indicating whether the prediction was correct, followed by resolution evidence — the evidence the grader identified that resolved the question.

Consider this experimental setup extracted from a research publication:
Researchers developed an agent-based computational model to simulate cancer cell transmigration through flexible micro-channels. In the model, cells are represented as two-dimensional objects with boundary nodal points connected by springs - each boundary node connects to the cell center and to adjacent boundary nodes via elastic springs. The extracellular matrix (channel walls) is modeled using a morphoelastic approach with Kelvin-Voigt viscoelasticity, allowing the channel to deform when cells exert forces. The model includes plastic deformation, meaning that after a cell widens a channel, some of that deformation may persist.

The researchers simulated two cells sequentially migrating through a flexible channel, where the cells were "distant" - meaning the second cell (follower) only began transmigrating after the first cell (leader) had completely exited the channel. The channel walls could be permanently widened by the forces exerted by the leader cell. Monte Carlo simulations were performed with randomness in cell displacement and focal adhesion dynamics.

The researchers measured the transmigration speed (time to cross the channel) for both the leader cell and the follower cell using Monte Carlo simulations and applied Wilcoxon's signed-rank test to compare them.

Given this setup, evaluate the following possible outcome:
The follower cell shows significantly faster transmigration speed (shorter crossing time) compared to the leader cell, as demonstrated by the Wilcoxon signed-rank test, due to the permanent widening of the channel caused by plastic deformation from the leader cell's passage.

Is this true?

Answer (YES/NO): YES